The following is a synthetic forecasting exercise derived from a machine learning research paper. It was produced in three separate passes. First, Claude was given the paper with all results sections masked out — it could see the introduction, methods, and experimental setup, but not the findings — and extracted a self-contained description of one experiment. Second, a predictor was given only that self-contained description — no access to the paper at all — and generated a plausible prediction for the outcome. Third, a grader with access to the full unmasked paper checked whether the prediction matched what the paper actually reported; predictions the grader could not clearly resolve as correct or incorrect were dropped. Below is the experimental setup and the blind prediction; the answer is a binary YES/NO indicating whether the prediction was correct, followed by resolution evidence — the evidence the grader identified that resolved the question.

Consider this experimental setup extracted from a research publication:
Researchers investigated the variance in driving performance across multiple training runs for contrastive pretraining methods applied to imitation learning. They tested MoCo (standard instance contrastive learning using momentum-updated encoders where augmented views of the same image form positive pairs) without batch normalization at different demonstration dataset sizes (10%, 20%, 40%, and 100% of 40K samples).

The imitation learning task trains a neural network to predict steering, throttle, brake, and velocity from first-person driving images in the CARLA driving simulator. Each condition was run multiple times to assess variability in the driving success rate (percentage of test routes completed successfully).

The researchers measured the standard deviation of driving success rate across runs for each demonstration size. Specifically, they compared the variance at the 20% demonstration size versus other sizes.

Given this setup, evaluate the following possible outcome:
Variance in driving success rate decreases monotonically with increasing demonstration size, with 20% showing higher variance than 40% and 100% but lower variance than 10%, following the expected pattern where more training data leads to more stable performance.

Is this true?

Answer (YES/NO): NO